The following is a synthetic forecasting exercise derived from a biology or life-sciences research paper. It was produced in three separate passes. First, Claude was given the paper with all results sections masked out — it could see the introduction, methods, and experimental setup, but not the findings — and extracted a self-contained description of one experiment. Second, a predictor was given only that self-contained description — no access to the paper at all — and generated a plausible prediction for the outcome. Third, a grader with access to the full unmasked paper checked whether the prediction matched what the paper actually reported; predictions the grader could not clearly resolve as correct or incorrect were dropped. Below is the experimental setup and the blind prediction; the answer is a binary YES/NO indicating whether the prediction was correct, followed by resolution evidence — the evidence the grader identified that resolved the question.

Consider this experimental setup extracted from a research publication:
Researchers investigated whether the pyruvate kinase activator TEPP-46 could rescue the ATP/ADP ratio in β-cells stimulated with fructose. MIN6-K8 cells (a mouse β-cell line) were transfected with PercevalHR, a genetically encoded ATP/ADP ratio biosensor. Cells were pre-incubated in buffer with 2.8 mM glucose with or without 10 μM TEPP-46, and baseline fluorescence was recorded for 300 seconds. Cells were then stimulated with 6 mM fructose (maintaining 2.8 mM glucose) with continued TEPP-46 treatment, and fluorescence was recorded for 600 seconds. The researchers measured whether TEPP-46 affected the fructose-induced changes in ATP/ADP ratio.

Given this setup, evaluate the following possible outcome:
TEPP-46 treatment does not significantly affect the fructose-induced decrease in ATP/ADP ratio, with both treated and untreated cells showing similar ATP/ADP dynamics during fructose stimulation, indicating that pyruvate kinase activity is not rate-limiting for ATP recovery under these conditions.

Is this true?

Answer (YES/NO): NO